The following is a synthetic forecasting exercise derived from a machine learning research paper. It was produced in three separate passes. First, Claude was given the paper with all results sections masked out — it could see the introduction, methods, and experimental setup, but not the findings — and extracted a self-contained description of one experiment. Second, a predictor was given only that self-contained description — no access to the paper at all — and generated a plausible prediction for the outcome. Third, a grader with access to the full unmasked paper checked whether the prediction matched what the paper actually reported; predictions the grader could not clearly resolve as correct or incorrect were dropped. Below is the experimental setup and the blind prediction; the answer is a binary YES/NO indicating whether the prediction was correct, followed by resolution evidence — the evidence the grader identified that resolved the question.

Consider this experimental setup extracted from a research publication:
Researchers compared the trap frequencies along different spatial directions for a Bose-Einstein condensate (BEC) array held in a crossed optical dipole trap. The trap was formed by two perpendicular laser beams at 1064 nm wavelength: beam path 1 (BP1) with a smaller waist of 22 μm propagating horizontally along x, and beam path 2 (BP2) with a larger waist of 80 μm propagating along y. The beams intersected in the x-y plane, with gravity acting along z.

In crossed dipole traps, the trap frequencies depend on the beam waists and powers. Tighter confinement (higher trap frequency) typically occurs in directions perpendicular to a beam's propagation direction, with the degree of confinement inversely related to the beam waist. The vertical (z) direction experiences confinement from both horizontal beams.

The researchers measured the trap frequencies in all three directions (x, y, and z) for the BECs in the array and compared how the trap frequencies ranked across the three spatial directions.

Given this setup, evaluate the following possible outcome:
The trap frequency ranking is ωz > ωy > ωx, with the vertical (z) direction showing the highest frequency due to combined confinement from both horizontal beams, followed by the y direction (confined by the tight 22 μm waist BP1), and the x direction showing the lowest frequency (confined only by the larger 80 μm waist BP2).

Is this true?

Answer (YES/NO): NO